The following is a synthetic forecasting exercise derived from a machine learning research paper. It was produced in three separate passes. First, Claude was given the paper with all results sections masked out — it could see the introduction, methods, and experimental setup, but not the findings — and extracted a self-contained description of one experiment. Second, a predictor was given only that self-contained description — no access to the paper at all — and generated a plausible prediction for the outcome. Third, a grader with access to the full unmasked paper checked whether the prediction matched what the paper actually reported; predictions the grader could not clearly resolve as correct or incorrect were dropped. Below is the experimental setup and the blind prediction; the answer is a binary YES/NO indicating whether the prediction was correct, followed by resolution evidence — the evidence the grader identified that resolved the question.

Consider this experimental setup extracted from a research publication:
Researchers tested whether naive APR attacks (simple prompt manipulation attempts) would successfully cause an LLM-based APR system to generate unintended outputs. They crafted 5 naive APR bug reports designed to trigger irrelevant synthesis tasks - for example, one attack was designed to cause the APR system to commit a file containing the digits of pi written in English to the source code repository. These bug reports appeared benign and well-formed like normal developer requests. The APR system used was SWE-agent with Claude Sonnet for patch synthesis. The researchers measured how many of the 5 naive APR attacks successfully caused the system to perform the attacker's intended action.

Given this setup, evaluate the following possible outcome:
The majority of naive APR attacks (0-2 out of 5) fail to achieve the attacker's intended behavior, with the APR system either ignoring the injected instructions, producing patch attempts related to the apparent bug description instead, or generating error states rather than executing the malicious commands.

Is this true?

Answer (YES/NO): NO